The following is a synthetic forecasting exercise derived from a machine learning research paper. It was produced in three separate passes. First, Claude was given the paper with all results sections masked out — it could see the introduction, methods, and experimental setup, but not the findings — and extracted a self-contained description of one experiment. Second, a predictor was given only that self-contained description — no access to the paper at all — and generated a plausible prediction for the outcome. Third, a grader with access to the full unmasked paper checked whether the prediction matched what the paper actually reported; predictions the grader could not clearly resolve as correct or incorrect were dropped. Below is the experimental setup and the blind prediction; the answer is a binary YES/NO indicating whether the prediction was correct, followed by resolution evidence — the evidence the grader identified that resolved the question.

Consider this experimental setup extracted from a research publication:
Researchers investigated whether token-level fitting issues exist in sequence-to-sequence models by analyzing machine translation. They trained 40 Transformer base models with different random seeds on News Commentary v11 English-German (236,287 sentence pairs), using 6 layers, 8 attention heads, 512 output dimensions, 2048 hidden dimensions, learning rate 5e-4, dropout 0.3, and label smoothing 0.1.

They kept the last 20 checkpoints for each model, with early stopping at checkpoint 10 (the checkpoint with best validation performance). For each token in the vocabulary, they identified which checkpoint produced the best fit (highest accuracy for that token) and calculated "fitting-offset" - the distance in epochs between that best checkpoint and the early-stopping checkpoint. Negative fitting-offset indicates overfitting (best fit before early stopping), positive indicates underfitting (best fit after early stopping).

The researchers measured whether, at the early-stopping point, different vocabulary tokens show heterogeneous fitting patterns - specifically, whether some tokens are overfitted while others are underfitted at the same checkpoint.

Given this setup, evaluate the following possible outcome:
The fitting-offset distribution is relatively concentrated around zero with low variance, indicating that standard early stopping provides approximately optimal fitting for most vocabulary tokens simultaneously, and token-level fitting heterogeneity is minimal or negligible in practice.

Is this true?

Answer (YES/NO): NO